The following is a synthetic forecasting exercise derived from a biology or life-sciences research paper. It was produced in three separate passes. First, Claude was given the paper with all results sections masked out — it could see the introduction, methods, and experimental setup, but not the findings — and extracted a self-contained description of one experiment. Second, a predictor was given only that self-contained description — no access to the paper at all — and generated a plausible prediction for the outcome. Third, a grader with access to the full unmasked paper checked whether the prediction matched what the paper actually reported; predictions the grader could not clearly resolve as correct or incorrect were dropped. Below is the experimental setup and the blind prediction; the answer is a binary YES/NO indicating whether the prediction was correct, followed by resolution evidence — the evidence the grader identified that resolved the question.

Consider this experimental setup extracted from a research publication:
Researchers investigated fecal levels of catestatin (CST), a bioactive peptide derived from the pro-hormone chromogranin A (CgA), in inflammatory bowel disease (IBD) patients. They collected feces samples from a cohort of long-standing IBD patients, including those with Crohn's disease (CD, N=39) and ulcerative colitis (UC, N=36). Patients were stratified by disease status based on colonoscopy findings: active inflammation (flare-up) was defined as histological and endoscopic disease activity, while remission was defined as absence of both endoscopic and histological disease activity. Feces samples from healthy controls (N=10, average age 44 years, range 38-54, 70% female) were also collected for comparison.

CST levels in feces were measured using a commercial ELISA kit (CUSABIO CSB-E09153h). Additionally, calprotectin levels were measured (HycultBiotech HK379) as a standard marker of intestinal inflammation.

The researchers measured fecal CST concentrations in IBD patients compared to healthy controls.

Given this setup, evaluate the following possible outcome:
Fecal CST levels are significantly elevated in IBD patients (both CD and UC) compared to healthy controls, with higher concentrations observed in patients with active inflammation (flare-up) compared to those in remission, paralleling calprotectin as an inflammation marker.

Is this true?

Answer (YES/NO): NO